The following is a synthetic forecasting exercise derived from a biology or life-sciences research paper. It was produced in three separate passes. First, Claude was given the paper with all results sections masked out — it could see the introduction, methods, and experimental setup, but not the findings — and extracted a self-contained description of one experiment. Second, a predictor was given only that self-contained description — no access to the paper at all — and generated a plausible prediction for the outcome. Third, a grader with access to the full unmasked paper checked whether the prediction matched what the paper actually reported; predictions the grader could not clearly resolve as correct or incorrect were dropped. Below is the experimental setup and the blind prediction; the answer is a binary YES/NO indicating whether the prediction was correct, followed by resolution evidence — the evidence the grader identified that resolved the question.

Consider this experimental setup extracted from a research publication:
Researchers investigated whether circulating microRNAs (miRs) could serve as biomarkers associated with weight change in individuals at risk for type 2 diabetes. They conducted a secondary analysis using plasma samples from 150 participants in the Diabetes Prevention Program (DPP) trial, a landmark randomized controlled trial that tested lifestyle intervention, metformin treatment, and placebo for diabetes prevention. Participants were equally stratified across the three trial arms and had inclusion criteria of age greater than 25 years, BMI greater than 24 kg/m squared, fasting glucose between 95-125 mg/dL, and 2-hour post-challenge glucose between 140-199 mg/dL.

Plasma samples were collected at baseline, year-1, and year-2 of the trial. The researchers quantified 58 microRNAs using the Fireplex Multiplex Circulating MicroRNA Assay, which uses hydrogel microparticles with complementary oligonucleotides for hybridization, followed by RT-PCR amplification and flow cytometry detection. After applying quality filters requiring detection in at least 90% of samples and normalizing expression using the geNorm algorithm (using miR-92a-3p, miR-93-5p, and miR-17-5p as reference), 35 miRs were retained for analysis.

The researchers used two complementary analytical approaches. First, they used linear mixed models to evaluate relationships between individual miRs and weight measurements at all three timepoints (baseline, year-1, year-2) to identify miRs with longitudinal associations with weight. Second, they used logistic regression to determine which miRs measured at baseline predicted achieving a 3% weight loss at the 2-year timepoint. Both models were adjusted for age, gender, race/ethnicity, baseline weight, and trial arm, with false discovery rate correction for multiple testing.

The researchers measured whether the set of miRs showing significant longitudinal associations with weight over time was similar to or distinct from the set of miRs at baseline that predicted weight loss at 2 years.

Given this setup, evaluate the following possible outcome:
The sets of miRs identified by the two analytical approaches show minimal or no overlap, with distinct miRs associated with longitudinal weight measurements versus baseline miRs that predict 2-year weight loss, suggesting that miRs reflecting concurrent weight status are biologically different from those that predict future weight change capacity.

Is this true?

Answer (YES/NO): YES